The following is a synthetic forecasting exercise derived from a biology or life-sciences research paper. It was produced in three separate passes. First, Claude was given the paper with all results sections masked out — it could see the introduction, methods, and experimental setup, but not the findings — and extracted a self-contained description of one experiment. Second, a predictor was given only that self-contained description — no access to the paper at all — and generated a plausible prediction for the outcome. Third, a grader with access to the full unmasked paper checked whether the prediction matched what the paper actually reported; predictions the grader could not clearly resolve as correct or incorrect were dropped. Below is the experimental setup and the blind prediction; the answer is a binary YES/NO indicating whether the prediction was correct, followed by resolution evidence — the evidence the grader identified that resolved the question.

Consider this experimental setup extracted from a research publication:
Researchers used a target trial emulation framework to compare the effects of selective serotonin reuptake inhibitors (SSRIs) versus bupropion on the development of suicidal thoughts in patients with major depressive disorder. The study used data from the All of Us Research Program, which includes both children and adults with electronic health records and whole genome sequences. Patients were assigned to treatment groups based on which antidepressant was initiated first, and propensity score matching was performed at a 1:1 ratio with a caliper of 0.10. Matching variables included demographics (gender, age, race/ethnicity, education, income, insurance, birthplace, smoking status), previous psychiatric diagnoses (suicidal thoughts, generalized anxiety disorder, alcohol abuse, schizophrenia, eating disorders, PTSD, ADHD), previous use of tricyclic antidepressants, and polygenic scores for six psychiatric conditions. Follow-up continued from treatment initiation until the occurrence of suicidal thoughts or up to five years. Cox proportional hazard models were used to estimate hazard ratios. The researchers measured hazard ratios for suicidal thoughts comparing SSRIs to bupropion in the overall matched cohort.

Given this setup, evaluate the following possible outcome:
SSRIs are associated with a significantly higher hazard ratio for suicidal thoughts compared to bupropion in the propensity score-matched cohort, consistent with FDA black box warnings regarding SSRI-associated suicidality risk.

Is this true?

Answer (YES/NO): YES